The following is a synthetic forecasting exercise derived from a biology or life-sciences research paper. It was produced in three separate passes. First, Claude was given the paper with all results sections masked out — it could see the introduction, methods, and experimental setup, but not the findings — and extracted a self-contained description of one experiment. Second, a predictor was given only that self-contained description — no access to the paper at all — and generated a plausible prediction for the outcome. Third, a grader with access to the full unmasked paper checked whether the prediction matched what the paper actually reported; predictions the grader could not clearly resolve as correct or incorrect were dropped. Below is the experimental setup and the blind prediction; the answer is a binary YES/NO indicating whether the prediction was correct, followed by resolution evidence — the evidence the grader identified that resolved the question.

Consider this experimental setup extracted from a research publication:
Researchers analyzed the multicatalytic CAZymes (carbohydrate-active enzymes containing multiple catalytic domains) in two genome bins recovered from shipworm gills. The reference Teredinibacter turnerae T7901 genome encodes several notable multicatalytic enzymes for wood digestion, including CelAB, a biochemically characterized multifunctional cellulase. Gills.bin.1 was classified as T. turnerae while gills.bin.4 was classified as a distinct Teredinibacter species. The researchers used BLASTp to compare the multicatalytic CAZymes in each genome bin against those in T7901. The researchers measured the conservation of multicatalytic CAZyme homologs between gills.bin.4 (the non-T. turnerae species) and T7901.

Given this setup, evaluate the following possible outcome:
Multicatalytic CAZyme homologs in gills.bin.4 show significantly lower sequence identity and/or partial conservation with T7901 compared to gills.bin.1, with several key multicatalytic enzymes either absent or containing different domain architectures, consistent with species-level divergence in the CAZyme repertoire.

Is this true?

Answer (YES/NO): YES